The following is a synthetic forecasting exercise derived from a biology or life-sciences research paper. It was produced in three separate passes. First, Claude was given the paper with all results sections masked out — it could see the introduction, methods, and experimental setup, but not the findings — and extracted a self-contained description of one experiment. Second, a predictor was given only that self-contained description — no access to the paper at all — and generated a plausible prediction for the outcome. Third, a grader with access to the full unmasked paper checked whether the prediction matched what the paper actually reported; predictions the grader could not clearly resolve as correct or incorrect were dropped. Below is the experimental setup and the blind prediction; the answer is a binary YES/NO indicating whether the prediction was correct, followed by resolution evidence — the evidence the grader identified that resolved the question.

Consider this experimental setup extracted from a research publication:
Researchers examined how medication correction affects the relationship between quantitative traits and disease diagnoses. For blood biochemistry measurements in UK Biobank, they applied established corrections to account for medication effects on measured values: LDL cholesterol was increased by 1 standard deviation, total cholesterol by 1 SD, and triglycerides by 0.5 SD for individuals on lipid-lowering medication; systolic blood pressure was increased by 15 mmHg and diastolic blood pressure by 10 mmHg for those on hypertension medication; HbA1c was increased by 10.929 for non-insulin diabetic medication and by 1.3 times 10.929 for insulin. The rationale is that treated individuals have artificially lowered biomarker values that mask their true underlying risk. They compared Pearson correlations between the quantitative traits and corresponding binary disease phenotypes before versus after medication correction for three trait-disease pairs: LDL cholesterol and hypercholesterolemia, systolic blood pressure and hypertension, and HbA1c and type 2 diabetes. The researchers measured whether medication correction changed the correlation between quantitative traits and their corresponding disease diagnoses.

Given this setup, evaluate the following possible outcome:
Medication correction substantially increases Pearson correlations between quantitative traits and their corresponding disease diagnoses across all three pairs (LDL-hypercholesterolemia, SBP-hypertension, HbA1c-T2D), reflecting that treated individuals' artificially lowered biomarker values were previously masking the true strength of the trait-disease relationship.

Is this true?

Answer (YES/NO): NO